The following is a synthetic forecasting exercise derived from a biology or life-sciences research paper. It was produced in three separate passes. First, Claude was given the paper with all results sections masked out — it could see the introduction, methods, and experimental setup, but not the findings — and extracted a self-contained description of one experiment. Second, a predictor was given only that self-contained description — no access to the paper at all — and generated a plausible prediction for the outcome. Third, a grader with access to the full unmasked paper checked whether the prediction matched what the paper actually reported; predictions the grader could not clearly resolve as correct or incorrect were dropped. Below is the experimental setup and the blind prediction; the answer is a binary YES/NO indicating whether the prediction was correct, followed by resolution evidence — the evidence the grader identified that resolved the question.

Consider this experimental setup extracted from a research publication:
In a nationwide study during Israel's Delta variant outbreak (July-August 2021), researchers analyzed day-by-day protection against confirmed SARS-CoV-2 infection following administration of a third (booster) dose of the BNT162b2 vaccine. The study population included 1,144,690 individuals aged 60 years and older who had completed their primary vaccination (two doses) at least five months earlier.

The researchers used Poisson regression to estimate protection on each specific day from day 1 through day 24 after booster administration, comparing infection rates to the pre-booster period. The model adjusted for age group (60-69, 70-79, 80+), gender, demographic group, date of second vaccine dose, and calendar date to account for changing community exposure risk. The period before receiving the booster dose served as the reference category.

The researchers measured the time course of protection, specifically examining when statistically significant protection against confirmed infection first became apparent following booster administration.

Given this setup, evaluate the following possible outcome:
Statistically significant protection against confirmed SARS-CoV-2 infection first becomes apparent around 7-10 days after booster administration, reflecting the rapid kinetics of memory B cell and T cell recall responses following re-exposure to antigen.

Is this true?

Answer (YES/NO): YES